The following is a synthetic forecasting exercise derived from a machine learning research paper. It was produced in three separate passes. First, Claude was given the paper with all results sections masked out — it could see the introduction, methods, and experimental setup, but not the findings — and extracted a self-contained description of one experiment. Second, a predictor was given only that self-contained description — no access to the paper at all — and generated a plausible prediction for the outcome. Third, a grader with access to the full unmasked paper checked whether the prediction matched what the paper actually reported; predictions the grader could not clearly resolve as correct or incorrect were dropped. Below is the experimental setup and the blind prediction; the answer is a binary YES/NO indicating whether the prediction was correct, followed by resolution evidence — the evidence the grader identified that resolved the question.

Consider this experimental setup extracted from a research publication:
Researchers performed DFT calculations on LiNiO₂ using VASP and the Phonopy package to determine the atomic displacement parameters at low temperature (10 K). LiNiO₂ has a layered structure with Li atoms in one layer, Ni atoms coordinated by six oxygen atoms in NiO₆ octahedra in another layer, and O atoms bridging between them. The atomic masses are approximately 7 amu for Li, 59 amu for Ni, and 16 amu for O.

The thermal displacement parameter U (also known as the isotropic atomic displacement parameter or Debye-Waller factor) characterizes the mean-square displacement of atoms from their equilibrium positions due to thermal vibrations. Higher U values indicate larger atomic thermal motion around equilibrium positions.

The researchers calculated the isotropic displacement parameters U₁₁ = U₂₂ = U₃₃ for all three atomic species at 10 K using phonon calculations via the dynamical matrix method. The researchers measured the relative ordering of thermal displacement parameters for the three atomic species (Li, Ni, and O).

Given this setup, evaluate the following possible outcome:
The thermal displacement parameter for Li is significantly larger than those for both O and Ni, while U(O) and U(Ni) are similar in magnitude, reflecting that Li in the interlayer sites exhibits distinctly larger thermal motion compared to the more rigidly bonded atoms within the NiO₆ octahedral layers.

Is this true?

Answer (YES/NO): NO